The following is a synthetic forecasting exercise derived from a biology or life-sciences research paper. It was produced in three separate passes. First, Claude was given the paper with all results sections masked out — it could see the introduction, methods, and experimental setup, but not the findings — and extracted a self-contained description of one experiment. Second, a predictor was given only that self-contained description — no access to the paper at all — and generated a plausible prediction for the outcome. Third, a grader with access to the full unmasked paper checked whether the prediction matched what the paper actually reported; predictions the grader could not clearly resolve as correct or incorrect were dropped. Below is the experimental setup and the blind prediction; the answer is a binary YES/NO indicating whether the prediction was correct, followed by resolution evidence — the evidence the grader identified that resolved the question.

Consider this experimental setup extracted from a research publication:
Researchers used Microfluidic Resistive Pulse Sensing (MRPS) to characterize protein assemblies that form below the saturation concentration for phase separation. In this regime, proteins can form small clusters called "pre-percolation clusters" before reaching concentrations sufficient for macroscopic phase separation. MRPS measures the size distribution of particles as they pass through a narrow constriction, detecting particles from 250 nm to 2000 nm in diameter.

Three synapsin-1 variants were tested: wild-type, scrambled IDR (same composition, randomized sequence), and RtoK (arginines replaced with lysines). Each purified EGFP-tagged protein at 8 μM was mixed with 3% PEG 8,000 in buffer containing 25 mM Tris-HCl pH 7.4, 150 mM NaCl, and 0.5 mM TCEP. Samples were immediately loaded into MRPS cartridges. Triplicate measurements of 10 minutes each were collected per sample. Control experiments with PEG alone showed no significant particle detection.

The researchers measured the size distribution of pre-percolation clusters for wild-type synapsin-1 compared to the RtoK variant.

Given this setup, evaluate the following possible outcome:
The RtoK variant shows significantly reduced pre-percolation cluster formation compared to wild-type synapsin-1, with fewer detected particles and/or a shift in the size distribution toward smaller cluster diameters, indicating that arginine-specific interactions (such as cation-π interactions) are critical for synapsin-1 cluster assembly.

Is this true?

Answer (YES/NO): YES